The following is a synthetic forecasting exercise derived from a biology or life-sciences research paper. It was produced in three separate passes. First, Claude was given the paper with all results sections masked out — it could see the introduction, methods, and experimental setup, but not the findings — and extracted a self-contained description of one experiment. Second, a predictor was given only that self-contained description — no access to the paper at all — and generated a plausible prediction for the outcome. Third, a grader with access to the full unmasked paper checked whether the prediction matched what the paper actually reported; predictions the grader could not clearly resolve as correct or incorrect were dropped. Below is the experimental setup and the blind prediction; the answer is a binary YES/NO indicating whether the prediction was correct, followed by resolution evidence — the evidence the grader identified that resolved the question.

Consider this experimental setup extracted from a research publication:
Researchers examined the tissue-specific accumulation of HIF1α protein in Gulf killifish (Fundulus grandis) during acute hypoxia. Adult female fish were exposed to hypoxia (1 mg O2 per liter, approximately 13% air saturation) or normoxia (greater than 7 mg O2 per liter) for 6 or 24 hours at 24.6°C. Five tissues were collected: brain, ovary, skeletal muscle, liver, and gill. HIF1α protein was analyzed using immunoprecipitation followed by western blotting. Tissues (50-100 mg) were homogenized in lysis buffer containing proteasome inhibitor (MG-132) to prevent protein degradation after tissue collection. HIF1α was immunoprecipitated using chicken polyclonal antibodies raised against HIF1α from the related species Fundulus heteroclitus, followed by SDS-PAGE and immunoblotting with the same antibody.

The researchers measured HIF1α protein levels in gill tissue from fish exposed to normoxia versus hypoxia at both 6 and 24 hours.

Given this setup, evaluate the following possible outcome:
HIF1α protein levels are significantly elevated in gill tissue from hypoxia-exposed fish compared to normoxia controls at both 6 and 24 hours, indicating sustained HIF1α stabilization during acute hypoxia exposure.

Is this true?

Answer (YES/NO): NO